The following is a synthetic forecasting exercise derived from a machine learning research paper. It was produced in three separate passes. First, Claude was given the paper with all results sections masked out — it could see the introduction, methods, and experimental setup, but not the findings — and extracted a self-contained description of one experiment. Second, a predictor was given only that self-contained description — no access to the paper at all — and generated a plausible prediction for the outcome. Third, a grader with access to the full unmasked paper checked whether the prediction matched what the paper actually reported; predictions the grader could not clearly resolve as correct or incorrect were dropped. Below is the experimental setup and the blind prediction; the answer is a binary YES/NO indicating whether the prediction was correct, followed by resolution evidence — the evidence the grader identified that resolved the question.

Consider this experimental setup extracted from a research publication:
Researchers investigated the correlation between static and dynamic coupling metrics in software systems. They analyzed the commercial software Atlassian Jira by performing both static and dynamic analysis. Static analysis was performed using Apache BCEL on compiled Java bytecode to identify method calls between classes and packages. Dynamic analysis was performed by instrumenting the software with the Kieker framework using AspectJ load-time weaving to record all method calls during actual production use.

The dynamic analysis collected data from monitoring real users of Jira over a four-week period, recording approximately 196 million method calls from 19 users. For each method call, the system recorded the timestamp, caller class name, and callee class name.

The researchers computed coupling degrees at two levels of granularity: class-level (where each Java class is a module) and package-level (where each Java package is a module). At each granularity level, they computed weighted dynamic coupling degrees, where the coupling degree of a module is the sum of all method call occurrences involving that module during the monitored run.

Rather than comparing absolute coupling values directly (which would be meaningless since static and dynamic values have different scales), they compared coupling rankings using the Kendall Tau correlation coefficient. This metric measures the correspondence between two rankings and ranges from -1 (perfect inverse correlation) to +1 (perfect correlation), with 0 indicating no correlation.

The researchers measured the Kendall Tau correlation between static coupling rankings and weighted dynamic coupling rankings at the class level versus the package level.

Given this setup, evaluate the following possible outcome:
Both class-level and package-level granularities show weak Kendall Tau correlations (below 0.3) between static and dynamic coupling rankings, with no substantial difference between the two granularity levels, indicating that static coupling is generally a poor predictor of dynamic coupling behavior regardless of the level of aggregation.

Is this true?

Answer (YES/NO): NO